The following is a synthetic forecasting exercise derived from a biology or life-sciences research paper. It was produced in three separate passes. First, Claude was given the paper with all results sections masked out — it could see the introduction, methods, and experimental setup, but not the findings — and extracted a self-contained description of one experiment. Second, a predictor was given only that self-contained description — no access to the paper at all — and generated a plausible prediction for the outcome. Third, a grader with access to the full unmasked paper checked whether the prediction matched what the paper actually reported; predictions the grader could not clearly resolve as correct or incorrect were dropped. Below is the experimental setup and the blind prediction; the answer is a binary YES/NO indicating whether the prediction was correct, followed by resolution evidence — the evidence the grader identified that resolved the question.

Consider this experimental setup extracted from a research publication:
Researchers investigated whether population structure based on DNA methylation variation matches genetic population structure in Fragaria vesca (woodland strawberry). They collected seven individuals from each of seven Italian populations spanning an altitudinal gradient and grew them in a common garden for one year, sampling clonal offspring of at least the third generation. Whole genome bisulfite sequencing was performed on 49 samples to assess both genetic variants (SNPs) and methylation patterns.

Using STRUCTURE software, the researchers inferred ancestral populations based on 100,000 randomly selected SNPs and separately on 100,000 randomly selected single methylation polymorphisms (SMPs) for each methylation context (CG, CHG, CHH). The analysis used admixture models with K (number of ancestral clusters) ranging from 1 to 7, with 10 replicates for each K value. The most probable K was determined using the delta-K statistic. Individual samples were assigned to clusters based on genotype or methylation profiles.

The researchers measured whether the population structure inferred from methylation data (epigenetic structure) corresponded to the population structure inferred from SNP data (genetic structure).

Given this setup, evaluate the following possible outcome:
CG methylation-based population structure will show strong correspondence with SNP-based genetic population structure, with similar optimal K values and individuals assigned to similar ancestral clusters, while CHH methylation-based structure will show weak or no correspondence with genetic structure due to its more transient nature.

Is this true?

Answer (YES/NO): NO